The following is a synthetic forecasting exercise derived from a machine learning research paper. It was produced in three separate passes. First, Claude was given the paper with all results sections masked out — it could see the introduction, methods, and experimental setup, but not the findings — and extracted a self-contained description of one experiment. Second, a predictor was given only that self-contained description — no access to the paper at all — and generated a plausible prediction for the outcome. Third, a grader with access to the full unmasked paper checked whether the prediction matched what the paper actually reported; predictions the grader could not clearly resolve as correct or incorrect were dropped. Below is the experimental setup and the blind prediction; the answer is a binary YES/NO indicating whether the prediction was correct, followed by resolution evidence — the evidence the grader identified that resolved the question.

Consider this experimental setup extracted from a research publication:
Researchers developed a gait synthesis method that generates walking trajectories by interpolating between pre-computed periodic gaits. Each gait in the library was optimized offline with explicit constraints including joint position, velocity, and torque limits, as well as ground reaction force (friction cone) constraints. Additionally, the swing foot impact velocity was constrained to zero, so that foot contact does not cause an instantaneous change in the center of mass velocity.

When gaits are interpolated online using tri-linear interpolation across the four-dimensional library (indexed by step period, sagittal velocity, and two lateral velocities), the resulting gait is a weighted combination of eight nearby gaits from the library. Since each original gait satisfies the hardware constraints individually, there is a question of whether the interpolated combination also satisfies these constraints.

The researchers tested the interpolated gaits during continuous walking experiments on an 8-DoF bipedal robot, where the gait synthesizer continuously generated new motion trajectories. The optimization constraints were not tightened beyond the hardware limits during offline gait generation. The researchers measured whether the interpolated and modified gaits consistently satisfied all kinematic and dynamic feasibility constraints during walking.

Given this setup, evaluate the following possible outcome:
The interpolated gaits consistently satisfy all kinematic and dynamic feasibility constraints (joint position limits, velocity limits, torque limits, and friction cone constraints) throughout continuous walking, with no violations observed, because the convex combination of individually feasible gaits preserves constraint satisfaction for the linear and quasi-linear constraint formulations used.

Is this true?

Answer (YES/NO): NO